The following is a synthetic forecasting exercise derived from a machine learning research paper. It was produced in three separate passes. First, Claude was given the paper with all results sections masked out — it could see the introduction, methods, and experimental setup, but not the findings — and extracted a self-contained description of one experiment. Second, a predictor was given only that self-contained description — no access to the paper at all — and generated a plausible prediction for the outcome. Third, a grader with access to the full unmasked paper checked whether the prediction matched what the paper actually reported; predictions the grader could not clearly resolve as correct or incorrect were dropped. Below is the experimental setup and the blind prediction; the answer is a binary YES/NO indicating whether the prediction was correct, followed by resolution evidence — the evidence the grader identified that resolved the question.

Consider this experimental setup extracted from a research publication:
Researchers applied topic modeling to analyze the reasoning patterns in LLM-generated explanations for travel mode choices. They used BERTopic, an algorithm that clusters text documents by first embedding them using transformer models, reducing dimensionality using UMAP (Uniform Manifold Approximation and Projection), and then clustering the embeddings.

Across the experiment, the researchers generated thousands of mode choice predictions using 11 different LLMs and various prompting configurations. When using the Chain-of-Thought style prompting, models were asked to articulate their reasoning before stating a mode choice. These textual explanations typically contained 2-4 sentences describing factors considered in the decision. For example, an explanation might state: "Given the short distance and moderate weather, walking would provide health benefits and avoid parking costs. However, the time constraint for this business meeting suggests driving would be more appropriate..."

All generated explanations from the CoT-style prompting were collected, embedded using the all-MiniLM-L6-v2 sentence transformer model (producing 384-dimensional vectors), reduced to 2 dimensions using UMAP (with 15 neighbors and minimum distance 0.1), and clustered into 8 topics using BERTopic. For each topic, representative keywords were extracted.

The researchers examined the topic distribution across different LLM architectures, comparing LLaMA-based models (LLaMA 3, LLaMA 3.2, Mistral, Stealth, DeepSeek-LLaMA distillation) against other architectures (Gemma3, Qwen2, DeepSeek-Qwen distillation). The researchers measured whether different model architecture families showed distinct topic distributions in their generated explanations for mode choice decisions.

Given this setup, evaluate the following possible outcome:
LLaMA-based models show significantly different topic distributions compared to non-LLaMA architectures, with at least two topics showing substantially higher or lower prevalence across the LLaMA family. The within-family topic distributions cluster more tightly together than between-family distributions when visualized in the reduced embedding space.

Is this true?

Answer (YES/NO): NO